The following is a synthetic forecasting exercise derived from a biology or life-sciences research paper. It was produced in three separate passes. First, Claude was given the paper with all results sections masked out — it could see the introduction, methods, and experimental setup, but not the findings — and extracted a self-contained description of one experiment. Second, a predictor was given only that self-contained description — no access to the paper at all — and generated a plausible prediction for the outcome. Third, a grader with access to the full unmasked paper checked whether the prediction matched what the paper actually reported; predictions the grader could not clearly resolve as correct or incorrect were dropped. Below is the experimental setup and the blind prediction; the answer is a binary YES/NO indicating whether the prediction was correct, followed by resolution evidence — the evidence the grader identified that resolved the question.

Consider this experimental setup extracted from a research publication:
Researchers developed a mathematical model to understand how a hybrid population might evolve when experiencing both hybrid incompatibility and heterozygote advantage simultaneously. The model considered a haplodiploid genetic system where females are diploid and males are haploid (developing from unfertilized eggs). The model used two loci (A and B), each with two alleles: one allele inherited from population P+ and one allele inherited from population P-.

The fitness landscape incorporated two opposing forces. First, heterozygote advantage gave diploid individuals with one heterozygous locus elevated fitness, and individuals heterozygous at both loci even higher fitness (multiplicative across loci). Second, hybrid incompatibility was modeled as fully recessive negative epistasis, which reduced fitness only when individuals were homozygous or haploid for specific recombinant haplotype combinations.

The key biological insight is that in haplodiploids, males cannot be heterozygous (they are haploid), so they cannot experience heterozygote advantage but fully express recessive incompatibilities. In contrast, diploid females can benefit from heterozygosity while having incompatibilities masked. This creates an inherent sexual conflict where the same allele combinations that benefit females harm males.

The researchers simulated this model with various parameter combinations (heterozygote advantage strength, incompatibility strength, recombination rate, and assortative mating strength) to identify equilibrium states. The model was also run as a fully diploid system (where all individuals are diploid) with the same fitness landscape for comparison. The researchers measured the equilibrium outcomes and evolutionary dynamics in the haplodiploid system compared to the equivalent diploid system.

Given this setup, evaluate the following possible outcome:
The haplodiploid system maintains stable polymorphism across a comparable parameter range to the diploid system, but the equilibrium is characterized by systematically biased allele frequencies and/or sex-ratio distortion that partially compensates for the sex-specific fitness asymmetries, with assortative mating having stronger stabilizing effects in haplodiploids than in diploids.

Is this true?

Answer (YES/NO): NO